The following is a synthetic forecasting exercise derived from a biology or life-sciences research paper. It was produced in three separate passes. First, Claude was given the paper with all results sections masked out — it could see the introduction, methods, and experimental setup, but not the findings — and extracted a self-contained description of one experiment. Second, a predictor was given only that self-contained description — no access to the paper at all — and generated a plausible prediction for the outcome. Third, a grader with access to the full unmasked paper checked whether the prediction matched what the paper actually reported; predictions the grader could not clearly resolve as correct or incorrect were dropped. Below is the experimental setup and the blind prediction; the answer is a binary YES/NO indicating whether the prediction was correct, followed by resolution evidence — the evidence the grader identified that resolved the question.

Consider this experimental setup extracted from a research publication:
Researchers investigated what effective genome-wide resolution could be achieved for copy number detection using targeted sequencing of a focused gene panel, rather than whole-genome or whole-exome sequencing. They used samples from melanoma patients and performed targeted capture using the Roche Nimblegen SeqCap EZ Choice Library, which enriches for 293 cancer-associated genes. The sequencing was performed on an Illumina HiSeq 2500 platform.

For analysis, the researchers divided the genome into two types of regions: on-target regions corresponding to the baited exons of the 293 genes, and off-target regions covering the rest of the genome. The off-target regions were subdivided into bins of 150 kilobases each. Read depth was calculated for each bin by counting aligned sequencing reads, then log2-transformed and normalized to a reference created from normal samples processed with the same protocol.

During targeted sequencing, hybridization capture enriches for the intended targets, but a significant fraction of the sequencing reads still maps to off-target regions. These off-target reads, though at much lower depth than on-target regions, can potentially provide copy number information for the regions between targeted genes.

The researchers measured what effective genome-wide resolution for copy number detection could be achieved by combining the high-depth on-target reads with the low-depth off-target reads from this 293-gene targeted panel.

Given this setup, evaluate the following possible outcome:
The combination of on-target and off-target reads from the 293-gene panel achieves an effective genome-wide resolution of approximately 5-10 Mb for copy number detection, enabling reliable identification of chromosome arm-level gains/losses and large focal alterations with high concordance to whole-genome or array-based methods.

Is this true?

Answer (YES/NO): NO